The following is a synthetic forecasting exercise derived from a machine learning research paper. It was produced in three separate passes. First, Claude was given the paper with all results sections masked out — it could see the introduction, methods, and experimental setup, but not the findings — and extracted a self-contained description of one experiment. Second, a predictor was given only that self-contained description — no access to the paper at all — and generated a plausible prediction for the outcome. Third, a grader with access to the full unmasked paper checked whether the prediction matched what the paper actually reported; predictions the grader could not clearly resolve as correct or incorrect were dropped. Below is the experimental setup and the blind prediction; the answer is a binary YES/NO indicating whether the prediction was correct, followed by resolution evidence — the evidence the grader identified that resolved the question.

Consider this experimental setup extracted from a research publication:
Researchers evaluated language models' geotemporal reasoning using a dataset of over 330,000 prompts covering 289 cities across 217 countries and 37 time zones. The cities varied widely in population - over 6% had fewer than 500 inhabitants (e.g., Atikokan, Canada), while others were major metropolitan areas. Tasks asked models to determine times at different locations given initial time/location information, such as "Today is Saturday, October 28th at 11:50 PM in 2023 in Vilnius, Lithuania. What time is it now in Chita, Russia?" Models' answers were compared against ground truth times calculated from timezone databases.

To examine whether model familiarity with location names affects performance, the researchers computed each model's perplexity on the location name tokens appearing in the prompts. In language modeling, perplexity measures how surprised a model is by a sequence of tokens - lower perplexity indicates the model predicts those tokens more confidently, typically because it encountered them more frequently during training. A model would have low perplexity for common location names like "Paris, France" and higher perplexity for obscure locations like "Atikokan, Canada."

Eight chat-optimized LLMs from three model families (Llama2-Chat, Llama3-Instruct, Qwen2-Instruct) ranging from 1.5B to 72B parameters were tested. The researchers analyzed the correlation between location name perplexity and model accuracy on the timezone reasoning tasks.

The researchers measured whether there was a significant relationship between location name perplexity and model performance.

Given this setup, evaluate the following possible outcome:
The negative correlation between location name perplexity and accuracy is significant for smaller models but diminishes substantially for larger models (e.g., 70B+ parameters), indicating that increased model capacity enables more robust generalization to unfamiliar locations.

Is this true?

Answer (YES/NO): NO